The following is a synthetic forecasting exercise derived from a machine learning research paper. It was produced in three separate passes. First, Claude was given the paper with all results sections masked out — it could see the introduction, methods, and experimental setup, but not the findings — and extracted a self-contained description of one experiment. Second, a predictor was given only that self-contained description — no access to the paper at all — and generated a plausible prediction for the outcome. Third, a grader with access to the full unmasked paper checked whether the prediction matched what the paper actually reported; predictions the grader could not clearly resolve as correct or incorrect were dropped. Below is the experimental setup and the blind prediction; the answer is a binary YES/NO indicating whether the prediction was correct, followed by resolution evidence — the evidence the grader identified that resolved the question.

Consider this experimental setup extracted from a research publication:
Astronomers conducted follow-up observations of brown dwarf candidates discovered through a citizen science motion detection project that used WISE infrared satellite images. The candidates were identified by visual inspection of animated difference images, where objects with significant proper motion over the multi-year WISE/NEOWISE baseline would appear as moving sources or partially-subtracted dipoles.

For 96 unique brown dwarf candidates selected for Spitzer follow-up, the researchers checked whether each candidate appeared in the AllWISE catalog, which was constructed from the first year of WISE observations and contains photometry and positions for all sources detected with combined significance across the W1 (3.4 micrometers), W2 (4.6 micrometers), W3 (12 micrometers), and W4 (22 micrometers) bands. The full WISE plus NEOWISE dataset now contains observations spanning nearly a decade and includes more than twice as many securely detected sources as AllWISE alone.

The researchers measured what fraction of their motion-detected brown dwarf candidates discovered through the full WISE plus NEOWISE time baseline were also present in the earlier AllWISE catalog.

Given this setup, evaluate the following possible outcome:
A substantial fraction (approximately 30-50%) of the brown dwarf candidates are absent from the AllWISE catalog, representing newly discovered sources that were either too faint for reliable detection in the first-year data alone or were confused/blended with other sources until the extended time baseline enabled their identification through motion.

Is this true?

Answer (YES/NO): NO